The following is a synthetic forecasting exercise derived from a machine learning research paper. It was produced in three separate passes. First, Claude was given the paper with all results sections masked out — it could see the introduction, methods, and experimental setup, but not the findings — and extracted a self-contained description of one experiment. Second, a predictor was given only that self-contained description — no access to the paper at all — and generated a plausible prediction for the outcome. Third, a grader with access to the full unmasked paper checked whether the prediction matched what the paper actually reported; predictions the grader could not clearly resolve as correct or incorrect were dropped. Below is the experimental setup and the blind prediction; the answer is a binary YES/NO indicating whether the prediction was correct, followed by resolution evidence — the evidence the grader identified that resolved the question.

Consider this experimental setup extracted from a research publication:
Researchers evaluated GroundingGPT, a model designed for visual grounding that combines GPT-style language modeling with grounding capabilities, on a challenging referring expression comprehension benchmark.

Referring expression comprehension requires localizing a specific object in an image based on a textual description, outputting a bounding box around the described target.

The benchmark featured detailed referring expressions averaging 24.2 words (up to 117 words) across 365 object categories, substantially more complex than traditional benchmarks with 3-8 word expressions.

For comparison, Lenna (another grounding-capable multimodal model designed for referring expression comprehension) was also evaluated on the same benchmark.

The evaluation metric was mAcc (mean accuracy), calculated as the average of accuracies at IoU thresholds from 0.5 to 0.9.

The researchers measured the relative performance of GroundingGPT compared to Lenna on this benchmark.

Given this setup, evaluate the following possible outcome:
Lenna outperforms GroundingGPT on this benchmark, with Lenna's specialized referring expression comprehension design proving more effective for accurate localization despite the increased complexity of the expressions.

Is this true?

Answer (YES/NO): YES